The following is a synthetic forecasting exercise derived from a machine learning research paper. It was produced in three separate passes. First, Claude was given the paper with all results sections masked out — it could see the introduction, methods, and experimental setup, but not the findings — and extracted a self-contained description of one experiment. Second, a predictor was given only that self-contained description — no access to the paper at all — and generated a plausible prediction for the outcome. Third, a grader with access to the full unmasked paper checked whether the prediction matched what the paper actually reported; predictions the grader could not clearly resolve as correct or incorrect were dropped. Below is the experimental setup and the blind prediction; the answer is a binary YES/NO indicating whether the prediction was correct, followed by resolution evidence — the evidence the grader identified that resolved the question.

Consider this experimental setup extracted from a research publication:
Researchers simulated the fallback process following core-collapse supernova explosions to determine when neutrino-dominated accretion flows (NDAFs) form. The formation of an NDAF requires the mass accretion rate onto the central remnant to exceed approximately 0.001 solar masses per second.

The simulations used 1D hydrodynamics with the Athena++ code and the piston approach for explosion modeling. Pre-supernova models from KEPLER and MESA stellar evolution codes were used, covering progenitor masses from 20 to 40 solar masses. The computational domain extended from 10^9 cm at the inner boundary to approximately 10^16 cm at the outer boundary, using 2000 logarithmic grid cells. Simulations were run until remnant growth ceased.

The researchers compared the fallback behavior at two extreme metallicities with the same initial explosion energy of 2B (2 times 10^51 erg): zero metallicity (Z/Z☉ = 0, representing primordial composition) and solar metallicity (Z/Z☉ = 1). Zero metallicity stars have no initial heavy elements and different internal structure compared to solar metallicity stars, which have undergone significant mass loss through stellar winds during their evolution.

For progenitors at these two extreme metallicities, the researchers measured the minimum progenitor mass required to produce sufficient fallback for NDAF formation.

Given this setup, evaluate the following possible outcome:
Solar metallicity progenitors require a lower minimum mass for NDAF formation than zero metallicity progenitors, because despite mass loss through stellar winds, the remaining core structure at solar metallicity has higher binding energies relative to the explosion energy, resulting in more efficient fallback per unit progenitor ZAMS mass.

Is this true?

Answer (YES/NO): NO